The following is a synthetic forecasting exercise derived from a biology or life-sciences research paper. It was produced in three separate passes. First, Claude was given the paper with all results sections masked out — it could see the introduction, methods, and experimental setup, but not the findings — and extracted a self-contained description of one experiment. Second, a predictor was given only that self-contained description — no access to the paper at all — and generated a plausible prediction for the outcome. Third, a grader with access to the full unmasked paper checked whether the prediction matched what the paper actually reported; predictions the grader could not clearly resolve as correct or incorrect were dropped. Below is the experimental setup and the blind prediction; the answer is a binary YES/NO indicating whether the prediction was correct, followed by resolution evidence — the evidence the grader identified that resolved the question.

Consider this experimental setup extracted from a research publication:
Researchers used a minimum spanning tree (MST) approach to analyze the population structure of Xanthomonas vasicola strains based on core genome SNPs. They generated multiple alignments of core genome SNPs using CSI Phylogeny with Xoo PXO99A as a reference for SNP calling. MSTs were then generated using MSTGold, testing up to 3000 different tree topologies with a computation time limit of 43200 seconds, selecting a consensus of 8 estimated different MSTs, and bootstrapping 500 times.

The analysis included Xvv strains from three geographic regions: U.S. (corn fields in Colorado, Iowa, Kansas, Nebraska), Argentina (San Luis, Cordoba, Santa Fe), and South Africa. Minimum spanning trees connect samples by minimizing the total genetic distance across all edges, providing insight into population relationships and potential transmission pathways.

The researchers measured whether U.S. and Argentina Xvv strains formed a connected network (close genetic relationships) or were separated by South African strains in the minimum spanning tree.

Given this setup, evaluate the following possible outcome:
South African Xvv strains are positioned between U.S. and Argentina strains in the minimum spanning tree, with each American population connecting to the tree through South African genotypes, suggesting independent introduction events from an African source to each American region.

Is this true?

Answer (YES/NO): NO